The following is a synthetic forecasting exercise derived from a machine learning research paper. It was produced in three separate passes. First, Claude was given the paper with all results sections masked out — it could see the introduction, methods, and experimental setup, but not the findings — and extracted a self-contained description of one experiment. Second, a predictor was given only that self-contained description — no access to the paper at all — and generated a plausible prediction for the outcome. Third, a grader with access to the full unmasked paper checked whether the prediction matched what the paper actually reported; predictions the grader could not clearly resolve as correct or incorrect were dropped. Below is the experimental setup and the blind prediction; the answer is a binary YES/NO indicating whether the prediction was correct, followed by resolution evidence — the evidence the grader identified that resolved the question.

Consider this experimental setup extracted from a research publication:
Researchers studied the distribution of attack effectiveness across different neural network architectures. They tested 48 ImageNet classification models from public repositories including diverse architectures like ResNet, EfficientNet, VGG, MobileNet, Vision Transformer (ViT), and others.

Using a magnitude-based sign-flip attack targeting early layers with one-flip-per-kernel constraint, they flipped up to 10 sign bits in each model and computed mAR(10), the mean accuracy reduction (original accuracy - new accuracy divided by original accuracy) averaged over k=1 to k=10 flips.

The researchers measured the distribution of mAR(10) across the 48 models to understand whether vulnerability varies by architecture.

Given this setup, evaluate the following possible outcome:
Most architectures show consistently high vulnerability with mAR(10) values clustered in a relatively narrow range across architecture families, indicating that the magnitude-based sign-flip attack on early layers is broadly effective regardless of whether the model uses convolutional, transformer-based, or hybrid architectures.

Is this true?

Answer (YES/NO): YES